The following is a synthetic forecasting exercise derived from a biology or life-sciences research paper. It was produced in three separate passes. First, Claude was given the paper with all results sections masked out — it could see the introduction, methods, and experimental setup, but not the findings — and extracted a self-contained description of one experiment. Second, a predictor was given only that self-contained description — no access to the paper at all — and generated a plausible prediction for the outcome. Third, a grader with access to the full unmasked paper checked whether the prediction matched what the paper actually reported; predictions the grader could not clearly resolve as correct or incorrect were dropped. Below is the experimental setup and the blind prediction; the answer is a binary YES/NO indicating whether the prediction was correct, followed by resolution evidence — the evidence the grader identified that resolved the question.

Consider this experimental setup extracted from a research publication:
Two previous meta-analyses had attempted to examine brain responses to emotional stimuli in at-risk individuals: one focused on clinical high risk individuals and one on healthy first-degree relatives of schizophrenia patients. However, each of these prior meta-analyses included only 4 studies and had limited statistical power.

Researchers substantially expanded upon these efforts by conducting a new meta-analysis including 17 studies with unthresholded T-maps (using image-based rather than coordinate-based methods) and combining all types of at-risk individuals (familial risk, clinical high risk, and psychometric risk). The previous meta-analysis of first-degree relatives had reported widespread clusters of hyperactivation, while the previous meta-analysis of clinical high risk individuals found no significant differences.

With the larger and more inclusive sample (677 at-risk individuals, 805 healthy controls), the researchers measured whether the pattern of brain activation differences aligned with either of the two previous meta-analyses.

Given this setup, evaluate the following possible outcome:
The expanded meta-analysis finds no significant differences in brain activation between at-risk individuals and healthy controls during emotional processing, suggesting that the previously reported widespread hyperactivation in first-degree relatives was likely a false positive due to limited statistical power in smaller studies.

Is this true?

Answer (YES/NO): YES